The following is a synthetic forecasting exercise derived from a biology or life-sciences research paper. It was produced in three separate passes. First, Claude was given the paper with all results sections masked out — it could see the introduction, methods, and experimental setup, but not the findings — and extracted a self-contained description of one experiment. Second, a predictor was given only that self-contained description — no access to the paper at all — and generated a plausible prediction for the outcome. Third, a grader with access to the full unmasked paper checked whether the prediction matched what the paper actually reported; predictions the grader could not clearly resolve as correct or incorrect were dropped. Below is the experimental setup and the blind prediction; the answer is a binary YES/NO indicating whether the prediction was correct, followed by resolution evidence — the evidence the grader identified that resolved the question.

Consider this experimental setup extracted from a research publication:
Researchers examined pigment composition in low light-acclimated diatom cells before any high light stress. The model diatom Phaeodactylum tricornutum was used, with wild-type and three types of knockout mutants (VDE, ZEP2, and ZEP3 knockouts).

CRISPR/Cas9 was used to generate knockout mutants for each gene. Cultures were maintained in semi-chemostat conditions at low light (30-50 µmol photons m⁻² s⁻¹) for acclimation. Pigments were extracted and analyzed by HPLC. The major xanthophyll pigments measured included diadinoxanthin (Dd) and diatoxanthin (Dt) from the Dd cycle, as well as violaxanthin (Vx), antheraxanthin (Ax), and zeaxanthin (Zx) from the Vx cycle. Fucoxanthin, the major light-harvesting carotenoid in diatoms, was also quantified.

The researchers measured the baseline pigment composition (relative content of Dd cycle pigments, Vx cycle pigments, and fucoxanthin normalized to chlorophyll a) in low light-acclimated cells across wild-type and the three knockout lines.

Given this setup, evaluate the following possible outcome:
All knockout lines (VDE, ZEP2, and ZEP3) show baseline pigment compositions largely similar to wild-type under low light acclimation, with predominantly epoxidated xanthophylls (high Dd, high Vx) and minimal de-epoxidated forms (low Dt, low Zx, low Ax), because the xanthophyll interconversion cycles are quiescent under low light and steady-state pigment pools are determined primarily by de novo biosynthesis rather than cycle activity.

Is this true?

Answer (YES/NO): YES